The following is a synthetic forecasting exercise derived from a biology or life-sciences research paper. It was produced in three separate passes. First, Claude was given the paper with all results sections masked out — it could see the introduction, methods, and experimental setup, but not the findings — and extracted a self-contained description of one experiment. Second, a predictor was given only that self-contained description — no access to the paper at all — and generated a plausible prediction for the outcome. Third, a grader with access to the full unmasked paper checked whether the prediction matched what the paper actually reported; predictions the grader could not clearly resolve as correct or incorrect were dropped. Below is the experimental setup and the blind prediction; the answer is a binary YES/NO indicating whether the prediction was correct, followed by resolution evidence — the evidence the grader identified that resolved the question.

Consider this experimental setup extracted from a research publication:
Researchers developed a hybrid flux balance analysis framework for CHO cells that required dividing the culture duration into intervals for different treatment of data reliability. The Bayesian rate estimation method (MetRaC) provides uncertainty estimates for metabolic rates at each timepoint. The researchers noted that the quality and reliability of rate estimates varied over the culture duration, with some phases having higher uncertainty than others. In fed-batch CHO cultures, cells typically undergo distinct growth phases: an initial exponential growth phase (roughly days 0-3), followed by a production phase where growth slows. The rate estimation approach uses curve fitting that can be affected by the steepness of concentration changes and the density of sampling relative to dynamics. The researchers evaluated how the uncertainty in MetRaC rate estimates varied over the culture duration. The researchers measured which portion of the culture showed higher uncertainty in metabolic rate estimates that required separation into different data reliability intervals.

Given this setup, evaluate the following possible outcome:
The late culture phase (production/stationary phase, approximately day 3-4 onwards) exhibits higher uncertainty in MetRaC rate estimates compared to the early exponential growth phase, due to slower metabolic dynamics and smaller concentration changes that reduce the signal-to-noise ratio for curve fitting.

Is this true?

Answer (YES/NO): NO